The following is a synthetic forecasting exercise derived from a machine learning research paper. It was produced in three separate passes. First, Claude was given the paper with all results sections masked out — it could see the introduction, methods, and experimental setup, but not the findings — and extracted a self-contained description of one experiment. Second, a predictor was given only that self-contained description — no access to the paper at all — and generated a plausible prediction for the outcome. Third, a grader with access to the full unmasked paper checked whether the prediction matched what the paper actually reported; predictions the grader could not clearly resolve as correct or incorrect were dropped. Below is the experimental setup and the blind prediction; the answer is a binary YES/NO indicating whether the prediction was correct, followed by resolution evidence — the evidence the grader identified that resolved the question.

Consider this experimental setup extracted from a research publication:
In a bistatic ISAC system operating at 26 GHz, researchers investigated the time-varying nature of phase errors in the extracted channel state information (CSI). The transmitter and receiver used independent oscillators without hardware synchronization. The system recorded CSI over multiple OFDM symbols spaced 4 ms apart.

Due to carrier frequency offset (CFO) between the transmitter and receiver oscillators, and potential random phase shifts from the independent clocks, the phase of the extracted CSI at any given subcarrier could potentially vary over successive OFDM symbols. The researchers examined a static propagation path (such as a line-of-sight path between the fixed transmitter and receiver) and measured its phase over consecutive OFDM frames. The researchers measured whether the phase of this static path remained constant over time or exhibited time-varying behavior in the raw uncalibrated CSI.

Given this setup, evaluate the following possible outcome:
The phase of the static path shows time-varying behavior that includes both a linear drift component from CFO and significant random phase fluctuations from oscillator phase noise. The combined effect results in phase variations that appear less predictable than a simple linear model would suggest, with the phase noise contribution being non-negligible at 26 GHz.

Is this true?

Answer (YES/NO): YES